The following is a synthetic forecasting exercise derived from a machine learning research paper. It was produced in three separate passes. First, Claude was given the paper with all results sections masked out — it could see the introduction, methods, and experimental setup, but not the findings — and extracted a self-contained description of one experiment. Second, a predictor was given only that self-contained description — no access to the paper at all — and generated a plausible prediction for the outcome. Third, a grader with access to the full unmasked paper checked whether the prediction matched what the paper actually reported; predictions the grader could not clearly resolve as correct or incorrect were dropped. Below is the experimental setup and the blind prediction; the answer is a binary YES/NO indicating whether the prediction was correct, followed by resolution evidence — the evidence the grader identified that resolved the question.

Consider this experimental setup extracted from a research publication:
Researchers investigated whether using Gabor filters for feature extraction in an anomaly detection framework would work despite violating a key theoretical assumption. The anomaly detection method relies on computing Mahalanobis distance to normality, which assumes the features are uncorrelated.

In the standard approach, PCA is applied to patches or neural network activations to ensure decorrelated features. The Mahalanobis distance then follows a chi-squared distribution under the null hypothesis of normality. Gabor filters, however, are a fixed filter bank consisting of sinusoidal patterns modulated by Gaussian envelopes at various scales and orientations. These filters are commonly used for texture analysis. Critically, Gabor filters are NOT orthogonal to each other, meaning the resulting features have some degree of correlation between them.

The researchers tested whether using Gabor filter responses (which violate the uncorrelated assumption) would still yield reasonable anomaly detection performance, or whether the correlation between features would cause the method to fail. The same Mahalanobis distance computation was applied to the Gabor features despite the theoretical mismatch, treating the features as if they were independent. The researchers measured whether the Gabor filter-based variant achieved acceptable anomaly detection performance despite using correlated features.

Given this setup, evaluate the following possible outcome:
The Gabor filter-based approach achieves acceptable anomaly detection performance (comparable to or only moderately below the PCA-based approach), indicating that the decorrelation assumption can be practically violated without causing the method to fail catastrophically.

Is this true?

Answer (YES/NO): YES